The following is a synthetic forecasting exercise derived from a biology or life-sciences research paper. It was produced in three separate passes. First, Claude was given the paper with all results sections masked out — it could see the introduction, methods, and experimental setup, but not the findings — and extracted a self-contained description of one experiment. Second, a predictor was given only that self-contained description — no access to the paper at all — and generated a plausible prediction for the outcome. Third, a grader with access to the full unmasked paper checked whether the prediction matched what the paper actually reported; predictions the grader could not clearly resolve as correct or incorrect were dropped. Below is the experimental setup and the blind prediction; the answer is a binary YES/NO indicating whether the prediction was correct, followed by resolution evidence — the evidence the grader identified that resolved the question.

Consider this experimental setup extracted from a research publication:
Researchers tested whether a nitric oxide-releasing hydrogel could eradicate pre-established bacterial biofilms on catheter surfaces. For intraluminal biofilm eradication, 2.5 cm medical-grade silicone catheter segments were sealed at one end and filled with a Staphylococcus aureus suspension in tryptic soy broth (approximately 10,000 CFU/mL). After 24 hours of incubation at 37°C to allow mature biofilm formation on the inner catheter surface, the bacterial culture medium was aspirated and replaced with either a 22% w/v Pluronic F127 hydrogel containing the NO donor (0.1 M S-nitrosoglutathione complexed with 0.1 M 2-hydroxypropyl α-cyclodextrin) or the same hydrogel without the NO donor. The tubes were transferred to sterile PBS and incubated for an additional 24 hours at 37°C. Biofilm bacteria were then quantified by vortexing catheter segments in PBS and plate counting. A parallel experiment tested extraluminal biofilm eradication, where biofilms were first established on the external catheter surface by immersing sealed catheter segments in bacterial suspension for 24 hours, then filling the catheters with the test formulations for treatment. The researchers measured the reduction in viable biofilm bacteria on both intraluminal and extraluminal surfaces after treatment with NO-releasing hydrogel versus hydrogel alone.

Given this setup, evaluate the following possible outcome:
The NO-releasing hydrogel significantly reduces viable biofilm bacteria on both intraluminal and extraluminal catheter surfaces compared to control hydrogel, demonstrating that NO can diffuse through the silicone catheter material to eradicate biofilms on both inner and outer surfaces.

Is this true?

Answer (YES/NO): YES